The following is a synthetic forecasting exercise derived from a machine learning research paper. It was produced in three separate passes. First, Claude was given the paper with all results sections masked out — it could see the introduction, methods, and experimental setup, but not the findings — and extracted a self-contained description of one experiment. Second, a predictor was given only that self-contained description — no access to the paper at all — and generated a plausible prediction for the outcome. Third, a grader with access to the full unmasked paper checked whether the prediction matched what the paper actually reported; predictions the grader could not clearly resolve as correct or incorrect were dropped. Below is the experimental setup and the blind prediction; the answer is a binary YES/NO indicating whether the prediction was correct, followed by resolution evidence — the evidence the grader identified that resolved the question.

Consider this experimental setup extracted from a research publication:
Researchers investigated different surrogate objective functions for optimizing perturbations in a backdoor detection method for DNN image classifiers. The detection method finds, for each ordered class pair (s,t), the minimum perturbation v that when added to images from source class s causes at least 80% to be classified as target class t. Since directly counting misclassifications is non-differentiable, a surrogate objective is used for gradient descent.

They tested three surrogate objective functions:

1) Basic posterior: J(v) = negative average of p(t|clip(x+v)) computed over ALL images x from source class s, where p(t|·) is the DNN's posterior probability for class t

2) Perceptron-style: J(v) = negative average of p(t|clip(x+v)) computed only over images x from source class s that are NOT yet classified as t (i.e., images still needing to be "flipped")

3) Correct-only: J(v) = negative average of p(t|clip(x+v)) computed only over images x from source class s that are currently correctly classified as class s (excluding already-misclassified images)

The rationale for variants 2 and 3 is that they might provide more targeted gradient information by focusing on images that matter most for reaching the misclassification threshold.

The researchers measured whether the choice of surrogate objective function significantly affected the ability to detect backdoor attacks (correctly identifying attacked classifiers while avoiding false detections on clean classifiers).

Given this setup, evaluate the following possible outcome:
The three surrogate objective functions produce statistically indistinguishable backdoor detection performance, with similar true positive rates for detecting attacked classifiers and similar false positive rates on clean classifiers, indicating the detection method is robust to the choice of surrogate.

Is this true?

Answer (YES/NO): YES